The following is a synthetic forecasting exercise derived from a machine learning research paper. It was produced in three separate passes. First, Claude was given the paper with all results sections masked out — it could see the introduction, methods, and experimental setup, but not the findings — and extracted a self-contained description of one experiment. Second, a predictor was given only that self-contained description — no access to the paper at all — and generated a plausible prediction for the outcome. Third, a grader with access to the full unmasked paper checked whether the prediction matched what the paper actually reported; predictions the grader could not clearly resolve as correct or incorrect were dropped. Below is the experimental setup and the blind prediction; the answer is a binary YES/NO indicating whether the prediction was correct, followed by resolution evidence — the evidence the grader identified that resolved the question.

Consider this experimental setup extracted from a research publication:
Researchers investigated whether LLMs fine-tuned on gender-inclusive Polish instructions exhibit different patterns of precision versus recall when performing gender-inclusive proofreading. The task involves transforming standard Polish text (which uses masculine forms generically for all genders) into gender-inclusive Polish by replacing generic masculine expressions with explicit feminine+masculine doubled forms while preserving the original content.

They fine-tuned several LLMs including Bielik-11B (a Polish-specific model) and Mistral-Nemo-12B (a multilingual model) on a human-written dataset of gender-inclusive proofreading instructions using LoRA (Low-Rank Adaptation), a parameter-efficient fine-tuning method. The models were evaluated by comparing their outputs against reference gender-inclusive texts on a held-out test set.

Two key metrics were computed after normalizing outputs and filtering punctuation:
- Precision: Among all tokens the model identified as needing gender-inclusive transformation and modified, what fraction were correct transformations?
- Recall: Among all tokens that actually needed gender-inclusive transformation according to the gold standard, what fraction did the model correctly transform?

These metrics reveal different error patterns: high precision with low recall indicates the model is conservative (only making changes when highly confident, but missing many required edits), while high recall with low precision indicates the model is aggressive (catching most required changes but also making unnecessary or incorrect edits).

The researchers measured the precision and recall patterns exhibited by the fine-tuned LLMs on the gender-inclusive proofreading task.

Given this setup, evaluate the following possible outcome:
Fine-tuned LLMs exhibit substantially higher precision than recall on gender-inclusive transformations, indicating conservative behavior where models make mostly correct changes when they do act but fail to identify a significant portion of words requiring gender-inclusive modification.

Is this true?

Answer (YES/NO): YES